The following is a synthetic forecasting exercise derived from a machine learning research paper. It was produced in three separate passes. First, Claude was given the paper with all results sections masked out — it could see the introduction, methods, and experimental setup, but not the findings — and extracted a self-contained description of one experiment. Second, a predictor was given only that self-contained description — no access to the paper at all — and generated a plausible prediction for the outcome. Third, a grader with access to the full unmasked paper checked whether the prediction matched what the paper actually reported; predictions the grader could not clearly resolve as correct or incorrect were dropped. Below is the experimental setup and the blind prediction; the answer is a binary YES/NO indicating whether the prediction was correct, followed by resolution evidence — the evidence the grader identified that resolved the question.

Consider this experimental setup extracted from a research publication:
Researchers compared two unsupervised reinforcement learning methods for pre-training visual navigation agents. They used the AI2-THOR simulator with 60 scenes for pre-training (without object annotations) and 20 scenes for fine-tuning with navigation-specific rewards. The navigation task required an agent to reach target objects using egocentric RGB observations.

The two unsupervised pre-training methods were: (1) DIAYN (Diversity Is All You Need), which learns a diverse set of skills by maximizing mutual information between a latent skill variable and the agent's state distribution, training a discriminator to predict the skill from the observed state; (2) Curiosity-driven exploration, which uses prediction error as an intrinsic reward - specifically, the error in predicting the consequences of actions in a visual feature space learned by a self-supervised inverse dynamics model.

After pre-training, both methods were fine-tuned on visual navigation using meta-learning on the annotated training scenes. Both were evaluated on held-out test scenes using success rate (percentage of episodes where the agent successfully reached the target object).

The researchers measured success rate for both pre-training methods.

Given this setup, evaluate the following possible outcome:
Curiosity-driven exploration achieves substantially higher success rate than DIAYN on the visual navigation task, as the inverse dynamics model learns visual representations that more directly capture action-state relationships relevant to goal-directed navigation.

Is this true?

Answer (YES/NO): YES